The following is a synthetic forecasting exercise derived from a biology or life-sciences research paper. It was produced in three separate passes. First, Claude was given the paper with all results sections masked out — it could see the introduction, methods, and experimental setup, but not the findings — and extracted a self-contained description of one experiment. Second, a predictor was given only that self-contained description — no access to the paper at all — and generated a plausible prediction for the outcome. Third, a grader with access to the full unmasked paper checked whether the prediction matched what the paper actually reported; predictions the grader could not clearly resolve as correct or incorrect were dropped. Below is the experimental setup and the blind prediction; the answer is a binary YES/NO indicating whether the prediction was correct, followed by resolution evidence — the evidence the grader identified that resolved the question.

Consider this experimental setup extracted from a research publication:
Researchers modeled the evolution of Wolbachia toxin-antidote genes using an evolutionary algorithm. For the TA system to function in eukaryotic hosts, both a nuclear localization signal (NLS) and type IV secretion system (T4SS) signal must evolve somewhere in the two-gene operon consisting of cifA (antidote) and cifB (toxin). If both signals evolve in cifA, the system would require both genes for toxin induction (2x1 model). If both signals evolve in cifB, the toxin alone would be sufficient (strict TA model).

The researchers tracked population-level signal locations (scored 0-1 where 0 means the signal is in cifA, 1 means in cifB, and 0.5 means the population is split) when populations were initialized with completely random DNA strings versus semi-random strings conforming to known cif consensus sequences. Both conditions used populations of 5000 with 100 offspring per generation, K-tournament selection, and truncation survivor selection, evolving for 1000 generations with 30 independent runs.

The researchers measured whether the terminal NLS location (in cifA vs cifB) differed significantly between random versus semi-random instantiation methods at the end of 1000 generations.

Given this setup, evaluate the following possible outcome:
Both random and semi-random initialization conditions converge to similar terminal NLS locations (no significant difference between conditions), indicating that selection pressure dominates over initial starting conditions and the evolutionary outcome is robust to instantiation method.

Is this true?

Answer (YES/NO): YES